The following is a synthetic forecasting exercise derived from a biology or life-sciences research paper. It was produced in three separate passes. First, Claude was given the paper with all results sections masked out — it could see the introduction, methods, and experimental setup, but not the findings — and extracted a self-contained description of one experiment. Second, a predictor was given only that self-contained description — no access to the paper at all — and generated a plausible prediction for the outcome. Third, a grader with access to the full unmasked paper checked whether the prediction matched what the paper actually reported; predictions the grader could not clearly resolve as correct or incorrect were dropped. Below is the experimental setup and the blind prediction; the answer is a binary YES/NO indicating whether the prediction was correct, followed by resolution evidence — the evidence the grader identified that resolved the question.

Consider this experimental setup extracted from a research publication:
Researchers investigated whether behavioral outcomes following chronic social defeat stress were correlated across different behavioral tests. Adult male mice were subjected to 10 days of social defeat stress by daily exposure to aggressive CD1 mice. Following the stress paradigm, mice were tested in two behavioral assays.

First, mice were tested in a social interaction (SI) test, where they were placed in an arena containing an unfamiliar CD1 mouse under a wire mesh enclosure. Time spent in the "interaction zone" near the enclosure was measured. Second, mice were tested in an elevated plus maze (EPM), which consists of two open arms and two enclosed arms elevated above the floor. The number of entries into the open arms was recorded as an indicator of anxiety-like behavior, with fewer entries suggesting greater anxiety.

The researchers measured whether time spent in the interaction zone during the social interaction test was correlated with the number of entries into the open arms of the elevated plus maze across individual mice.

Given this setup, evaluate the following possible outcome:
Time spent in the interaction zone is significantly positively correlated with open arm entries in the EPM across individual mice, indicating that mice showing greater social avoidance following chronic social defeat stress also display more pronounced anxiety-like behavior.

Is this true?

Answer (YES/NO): YES